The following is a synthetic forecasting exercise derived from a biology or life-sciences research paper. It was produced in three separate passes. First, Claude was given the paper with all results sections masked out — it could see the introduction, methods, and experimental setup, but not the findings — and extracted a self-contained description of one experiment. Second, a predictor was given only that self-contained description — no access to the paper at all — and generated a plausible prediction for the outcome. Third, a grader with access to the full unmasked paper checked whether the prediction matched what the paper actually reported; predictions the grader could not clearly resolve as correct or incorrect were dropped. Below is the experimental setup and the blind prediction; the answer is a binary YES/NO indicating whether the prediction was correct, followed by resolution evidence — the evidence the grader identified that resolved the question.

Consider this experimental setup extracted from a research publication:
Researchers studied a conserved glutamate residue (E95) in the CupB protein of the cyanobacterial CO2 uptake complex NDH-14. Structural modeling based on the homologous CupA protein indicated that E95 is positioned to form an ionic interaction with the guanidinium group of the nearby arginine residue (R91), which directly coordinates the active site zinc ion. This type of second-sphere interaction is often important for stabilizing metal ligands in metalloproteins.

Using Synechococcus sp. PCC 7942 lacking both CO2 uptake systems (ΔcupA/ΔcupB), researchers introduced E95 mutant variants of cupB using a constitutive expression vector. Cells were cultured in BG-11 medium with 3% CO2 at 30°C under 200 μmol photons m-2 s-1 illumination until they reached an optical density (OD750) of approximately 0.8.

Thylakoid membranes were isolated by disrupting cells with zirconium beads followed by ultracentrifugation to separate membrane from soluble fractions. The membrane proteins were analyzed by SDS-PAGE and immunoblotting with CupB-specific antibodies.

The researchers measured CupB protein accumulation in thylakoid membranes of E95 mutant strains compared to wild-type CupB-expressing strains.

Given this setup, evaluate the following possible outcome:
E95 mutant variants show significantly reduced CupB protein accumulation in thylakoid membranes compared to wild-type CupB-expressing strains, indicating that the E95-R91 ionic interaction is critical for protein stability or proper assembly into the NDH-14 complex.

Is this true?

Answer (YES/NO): YES